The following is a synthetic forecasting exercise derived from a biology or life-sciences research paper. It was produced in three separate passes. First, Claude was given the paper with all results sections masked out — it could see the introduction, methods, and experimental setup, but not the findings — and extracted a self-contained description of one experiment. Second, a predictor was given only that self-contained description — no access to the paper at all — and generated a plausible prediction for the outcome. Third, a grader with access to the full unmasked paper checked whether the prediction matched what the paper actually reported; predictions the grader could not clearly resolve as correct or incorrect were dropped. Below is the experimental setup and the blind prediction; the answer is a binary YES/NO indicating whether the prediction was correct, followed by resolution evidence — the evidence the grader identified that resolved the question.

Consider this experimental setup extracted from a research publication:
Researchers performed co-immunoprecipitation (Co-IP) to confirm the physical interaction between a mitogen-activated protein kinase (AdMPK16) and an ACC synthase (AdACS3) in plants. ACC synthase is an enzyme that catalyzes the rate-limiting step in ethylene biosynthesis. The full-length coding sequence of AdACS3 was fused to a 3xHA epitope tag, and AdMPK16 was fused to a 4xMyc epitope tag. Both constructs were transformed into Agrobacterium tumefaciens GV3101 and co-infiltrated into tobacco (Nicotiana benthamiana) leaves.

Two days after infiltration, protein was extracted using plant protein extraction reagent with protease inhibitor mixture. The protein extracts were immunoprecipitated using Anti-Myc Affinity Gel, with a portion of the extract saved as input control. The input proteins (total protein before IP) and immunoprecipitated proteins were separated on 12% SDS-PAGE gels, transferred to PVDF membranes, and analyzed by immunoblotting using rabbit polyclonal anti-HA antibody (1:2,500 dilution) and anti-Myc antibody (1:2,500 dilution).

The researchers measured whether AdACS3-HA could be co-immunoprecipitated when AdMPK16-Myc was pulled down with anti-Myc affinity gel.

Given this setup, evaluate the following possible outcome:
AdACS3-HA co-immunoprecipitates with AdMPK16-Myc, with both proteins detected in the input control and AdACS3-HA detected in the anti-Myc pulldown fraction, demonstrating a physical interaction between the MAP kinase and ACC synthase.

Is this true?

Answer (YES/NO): YES